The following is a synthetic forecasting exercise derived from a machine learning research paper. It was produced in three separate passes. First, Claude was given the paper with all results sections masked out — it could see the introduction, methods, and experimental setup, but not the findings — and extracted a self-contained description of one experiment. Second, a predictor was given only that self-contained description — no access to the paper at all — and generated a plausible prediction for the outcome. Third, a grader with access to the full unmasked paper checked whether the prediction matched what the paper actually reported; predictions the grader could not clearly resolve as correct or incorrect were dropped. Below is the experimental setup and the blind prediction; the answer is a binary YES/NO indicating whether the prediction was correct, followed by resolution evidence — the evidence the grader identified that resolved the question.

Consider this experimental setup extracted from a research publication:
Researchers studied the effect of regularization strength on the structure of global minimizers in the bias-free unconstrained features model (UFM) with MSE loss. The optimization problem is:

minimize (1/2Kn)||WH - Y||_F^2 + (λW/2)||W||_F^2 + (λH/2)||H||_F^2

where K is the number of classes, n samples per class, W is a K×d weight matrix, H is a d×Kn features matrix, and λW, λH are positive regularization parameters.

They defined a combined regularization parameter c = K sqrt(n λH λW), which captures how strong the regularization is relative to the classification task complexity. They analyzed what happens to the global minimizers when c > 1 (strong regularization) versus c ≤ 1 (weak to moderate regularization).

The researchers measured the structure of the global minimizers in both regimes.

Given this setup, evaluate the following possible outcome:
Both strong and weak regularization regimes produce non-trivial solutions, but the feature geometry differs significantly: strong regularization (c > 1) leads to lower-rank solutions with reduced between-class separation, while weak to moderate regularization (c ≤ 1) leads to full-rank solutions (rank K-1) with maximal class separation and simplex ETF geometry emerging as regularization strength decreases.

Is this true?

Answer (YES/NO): NO